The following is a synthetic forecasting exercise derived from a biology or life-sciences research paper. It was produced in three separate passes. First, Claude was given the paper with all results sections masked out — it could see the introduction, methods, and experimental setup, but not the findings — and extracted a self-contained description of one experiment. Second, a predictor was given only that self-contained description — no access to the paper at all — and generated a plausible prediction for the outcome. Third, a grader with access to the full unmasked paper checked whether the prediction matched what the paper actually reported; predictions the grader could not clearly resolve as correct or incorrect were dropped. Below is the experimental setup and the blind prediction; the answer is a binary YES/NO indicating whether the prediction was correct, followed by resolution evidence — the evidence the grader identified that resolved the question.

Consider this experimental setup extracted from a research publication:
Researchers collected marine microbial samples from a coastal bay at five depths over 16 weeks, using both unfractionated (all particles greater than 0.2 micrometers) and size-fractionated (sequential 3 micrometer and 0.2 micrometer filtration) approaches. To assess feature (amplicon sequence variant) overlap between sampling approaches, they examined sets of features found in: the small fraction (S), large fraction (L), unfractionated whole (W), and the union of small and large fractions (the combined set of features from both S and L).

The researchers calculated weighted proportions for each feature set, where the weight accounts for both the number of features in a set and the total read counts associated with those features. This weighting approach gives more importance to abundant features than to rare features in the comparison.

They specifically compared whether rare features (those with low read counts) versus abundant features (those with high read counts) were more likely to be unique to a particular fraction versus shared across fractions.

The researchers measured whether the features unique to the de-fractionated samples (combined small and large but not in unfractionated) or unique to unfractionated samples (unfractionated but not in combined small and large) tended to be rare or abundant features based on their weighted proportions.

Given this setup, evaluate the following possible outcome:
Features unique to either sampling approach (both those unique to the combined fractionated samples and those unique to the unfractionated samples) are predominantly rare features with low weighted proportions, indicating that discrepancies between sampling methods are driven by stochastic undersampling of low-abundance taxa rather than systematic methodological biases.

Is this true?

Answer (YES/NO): YES